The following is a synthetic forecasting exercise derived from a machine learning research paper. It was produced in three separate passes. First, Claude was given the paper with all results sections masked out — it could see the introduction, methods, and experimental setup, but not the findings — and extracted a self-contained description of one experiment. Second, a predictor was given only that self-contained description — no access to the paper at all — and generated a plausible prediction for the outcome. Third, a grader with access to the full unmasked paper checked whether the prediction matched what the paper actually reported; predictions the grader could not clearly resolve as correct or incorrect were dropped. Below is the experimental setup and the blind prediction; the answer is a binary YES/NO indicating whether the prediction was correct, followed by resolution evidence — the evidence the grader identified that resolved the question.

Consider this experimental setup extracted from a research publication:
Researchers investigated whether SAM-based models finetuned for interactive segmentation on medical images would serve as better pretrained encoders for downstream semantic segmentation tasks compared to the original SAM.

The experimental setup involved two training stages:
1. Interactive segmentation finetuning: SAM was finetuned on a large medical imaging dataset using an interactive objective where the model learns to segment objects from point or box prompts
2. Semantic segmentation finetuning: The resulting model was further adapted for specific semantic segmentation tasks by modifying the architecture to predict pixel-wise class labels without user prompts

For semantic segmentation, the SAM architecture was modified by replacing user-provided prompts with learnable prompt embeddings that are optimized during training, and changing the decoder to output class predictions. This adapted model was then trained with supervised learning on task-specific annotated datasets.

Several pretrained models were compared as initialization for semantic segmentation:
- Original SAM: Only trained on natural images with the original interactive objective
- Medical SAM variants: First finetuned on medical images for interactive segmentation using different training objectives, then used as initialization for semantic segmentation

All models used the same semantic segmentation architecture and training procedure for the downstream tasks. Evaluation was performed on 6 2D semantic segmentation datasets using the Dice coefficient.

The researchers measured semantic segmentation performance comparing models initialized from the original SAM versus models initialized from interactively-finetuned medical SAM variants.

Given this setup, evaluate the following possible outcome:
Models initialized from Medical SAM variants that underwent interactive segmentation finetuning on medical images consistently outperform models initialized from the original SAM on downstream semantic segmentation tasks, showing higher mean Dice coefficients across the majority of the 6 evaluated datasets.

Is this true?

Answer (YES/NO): NO